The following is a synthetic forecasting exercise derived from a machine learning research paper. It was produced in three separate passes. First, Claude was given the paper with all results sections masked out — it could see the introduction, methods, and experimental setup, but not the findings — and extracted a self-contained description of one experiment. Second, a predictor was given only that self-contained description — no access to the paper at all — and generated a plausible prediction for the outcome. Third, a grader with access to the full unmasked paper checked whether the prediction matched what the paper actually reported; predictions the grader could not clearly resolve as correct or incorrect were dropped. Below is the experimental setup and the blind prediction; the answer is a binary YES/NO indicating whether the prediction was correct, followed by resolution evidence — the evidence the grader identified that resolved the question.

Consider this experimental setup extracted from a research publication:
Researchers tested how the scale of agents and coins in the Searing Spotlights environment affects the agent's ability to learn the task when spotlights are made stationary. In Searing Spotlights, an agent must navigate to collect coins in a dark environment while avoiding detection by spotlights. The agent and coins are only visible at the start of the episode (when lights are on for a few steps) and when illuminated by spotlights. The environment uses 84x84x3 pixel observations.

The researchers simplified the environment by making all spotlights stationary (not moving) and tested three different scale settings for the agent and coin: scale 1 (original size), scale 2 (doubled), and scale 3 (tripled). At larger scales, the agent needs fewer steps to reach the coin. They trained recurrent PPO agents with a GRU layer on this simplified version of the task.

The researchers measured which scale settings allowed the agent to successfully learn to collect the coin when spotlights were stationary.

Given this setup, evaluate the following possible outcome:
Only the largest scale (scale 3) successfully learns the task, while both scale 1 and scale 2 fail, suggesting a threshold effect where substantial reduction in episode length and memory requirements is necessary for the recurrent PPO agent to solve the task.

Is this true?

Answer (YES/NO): NO